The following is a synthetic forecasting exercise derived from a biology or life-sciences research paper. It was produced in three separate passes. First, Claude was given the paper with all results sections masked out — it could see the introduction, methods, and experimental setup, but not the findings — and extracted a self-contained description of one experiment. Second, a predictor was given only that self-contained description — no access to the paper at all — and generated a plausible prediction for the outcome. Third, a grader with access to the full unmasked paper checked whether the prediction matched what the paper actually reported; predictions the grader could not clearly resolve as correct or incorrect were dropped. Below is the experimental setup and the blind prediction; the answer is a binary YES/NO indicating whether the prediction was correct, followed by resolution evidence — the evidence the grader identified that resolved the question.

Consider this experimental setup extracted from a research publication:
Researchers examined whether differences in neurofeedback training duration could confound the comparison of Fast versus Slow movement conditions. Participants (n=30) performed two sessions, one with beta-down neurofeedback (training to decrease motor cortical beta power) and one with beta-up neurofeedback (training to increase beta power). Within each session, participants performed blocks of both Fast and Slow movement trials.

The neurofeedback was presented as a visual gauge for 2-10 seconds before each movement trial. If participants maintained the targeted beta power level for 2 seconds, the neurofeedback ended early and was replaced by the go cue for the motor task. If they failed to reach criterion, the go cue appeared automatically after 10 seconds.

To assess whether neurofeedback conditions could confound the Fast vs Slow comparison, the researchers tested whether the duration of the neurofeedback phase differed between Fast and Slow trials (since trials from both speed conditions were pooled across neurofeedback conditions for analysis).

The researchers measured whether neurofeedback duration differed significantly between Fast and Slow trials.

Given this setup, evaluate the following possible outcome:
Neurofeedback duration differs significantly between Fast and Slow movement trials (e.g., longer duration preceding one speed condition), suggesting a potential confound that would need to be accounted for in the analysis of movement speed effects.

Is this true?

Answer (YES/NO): NO